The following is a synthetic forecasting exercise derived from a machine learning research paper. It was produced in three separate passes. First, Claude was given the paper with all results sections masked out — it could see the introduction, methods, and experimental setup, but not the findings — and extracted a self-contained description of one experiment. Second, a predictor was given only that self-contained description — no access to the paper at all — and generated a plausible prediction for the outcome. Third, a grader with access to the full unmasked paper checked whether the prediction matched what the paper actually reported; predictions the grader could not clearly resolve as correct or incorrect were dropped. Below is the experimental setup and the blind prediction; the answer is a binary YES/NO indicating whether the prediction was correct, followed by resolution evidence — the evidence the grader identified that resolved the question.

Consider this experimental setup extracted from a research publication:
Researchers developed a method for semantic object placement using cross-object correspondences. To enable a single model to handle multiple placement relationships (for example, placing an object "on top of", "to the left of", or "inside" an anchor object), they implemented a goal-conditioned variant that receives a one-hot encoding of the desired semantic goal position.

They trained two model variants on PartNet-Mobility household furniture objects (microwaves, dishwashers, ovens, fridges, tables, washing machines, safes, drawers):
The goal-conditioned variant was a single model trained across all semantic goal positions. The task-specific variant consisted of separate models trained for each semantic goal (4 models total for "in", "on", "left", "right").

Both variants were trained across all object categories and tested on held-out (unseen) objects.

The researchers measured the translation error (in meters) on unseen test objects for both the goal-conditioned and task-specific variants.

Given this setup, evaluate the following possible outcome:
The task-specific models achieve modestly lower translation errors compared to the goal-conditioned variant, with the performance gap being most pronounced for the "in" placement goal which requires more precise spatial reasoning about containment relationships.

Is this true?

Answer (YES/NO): NO